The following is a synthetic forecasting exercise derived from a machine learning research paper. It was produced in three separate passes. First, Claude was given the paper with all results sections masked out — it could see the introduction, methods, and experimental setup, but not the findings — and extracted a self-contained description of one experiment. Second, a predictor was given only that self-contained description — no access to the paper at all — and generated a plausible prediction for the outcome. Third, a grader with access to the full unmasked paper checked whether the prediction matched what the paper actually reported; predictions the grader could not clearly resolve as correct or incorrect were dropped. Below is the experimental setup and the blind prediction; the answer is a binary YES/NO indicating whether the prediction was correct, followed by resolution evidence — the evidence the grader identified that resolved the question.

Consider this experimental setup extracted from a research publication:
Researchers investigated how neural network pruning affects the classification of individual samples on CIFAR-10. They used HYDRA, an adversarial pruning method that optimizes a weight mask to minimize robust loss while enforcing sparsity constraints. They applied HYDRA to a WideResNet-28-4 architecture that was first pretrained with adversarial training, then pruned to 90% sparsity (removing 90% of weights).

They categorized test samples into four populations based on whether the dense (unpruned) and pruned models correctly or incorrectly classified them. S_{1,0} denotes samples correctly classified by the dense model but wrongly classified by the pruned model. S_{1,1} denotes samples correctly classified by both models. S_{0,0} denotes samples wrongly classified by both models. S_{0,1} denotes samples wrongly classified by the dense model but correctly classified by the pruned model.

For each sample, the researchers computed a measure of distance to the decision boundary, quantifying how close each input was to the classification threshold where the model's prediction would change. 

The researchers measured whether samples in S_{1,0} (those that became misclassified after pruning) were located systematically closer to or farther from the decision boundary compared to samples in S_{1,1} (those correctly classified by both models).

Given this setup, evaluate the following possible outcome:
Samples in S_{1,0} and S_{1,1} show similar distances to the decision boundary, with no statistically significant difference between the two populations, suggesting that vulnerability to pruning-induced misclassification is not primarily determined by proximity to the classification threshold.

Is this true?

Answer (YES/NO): NO